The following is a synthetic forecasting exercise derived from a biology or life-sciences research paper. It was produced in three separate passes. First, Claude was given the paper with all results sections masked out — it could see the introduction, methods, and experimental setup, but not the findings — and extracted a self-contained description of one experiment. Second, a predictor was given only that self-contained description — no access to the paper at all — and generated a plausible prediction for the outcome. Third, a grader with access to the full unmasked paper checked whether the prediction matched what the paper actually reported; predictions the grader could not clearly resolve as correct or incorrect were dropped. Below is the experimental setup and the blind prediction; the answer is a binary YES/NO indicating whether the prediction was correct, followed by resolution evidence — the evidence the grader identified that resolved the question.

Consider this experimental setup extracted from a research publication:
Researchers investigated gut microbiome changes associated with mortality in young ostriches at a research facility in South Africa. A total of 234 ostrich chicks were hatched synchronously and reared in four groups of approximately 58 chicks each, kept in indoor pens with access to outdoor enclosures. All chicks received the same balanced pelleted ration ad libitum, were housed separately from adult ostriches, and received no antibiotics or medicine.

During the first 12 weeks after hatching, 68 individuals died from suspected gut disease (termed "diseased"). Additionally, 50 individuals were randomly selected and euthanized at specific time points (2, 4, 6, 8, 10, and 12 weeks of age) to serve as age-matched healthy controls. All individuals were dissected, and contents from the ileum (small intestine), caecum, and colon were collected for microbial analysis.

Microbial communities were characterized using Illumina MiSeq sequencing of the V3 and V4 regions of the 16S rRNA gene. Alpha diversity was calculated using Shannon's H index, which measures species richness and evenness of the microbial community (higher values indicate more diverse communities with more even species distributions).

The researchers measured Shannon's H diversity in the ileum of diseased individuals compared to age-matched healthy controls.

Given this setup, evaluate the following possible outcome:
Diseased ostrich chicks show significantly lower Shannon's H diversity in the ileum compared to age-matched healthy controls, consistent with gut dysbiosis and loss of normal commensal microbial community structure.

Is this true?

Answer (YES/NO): YES